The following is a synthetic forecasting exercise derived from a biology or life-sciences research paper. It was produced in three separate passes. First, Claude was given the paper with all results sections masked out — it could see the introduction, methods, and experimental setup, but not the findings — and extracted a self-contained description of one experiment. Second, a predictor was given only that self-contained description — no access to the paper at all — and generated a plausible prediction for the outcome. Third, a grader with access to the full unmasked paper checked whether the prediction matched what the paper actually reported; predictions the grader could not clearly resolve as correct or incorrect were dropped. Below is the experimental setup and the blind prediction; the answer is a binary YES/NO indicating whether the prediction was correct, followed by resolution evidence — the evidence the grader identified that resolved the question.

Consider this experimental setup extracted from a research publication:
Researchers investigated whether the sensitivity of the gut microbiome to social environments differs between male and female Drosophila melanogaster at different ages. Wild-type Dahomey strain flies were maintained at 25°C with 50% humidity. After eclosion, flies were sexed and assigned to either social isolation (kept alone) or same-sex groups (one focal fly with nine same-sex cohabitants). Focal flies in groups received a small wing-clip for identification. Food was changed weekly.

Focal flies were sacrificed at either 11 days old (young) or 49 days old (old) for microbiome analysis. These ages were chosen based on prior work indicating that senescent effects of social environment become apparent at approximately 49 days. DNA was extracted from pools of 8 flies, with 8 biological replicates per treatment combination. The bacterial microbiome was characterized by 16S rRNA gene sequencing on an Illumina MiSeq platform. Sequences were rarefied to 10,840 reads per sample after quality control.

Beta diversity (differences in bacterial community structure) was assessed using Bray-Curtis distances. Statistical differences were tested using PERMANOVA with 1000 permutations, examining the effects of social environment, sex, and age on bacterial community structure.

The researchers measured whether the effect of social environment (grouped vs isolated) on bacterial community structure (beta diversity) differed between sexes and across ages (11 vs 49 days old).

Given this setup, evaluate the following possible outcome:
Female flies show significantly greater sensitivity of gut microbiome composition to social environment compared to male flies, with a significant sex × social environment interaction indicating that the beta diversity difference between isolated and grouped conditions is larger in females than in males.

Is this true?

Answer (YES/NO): NO